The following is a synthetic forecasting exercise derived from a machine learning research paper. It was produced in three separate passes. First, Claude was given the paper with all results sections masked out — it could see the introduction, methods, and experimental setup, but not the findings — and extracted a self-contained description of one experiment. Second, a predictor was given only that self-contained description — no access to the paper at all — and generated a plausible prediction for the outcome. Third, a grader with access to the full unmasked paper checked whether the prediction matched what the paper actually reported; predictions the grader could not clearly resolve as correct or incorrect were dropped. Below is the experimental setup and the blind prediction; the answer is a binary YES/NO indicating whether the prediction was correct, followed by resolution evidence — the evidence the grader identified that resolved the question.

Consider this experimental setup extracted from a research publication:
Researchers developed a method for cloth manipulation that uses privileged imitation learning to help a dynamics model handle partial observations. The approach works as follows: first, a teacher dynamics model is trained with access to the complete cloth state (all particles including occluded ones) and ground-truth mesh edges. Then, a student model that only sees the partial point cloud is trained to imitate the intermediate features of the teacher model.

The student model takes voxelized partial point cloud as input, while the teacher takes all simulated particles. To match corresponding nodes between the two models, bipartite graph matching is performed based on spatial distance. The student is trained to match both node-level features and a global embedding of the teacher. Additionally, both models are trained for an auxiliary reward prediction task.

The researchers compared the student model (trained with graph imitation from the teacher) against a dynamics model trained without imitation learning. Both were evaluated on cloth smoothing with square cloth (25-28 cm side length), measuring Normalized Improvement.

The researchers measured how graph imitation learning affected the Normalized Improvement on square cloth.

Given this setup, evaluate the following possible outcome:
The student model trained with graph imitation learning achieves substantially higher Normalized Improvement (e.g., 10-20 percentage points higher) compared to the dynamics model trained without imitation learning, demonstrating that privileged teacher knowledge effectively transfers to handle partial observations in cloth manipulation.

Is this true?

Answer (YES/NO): NO